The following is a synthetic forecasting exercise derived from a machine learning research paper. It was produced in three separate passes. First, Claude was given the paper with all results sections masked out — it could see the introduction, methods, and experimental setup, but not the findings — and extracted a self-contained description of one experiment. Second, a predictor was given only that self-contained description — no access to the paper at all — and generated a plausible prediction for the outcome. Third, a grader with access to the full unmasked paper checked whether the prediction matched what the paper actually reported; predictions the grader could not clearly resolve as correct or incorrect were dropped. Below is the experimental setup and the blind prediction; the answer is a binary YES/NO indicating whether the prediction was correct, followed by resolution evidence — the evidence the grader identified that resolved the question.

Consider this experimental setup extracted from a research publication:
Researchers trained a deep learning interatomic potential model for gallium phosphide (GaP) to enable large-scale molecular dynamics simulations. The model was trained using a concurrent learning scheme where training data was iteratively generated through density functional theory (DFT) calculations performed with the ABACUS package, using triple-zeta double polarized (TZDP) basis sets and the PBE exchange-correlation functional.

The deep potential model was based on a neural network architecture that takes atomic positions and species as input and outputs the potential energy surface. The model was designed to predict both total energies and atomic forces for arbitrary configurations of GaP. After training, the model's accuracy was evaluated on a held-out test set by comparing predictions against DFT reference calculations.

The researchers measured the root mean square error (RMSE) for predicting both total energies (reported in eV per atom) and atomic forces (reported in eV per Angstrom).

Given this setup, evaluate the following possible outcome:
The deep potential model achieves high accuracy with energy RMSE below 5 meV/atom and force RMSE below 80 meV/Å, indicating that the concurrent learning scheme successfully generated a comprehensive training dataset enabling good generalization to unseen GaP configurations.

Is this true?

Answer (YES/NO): NO